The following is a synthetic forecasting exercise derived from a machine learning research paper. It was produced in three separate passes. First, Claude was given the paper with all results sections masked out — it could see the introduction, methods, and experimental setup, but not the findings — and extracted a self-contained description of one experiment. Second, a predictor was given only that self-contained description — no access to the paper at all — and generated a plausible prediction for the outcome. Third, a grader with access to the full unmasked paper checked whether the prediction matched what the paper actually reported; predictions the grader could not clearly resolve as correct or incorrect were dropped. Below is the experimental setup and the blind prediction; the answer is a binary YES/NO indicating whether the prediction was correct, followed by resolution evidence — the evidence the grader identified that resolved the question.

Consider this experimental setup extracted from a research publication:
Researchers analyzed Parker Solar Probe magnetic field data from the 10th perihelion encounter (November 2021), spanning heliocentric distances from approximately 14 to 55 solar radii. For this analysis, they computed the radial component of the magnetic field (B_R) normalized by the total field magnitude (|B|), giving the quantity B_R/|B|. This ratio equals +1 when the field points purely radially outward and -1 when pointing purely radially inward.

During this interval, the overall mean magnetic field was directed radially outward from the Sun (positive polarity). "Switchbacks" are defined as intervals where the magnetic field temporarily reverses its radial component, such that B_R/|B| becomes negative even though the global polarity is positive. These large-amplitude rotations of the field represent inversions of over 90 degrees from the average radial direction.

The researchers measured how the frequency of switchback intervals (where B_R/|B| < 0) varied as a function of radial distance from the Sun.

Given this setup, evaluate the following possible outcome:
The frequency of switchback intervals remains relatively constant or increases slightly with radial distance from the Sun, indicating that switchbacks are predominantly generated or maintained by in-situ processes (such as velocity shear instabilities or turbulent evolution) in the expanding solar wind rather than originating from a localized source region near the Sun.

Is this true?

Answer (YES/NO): YES